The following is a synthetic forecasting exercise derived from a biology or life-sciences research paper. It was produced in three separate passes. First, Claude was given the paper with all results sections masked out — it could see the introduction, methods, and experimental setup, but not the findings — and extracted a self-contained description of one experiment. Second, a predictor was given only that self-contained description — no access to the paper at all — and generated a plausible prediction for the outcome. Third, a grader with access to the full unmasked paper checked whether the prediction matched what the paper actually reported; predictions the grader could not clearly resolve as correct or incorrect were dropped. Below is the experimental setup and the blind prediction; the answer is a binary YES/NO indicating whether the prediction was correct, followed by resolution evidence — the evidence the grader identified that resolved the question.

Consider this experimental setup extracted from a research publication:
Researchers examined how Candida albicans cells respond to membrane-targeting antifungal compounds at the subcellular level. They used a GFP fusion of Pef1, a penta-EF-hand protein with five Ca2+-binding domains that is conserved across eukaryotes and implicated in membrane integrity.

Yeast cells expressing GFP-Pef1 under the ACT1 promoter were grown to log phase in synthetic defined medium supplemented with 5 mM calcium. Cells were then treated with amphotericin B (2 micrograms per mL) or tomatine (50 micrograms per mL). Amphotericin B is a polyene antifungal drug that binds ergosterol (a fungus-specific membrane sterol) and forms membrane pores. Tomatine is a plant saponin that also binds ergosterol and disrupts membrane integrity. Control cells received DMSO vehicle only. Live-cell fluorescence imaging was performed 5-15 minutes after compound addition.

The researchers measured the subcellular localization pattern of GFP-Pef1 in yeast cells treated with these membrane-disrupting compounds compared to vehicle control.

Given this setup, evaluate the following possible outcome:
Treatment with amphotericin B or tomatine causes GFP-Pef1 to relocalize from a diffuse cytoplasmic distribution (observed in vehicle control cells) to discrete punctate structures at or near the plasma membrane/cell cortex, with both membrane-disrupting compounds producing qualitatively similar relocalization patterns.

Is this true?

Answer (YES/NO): NO